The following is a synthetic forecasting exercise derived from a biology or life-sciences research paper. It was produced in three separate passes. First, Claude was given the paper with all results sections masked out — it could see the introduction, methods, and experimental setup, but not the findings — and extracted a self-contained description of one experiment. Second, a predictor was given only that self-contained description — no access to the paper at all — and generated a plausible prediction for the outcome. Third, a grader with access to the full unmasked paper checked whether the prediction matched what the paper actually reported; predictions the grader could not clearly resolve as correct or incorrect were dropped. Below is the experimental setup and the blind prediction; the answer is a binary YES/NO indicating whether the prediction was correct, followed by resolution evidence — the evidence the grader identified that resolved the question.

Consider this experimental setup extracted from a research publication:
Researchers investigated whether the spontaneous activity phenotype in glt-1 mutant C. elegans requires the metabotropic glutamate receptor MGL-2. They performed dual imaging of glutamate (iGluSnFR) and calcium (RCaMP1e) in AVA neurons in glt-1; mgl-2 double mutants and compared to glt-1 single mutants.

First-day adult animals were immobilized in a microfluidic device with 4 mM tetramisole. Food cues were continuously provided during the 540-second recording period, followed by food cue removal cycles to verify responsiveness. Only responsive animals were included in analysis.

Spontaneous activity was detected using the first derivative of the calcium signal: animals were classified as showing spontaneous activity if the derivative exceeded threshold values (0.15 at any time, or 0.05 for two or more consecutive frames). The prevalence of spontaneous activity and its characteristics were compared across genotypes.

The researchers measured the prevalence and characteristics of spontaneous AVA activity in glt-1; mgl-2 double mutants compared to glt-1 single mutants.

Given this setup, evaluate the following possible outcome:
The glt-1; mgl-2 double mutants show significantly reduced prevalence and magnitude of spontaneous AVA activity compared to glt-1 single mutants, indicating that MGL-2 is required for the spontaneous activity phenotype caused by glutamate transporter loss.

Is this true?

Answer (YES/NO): YES